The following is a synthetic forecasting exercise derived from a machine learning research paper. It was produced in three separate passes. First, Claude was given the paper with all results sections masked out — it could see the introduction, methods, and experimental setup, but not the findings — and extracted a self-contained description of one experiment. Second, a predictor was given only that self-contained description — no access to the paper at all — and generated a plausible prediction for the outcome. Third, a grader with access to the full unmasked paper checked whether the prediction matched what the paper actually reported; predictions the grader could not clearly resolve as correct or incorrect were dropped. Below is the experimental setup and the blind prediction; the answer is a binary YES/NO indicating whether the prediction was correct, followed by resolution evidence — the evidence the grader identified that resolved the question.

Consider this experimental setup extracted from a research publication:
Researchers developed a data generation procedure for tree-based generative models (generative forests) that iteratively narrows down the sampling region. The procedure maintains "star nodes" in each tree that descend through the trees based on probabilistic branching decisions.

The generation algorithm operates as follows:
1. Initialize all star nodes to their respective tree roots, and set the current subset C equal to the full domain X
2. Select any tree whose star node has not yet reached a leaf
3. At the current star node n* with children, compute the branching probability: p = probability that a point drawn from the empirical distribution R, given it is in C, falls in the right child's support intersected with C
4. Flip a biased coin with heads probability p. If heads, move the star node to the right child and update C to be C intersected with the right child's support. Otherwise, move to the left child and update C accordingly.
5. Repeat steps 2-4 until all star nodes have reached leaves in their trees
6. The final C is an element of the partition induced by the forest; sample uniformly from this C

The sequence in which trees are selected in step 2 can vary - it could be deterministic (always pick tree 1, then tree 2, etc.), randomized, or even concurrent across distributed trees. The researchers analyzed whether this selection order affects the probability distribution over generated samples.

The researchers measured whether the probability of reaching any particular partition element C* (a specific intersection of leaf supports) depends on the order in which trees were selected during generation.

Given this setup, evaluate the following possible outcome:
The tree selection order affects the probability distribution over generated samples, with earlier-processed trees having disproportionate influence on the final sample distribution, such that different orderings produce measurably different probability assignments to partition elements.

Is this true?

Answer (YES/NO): NO